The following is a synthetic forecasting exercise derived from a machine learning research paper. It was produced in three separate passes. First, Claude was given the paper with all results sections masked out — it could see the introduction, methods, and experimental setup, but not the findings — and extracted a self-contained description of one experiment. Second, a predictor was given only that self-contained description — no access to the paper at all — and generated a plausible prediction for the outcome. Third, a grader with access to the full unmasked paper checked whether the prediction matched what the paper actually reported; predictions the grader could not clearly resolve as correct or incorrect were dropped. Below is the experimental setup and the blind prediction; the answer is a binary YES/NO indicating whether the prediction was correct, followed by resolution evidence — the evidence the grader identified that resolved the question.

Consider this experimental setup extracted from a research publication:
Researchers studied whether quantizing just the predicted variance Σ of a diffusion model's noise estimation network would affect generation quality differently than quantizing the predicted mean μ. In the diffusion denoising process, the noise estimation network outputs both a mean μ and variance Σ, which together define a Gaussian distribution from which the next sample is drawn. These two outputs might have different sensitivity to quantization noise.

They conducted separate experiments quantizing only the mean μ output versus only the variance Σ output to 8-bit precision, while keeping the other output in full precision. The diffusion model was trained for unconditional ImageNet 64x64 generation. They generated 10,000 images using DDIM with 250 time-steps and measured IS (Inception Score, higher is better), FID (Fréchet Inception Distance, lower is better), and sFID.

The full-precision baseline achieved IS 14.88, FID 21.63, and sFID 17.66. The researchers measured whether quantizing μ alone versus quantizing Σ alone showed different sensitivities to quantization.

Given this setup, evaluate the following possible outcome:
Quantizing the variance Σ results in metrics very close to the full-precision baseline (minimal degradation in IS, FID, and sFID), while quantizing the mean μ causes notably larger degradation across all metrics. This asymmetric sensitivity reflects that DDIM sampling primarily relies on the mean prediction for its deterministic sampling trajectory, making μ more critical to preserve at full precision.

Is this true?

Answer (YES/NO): NO